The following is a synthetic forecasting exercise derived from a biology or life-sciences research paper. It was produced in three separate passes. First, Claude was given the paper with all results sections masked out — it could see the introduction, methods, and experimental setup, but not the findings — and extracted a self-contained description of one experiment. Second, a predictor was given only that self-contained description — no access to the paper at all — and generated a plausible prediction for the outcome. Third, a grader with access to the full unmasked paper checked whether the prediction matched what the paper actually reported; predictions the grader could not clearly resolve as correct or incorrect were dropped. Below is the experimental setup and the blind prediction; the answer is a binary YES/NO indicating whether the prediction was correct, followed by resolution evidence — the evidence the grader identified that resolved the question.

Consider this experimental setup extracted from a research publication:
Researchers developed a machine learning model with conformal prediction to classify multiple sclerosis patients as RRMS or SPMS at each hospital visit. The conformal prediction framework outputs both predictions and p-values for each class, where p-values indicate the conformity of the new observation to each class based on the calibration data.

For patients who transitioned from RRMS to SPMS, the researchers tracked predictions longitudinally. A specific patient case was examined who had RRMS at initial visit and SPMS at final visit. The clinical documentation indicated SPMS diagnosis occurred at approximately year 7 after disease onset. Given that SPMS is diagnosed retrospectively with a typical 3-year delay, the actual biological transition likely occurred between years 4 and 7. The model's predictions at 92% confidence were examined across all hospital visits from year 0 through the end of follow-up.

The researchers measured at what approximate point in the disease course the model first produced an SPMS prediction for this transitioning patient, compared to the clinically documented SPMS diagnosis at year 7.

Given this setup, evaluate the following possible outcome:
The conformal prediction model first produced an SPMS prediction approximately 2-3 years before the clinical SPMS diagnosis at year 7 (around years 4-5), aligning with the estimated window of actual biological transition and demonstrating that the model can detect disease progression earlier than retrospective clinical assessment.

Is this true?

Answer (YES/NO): NO